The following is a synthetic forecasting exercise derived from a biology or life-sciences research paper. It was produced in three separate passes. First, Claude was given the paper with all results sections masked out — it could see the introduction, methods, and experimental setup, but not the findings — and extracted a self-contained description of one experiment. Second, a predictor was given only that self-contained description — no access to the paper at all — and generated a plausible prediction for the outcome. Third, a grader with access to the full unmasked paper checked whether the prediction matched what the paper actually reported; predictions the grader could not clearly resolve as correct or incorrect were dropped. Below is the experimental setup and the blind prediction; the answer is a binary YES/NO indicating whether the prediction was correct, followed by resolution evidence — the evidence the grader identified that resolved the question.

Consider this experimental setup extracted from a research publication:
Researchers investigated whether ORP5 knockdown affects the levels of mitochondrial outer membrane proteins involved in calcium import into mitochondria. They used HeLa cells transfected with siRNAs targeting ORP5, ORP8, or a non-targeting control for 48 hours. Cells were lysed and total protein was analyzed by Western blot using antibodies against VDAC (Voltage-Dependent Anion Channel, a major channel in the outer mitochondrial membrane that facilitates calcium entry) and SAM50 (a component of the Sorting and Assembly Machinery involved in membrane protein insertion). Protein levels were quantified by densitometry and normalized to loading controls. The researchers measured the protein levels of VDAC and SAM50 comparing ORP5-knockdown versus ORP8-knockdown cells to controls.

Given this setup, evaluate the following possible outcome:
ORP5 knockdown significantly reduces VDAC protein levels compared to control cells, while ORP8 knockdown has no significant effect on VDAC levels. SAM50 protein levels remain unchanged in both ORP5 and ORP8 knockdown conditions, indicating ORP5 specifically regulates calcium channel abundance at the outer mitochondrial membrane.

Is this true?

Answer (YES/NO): NO